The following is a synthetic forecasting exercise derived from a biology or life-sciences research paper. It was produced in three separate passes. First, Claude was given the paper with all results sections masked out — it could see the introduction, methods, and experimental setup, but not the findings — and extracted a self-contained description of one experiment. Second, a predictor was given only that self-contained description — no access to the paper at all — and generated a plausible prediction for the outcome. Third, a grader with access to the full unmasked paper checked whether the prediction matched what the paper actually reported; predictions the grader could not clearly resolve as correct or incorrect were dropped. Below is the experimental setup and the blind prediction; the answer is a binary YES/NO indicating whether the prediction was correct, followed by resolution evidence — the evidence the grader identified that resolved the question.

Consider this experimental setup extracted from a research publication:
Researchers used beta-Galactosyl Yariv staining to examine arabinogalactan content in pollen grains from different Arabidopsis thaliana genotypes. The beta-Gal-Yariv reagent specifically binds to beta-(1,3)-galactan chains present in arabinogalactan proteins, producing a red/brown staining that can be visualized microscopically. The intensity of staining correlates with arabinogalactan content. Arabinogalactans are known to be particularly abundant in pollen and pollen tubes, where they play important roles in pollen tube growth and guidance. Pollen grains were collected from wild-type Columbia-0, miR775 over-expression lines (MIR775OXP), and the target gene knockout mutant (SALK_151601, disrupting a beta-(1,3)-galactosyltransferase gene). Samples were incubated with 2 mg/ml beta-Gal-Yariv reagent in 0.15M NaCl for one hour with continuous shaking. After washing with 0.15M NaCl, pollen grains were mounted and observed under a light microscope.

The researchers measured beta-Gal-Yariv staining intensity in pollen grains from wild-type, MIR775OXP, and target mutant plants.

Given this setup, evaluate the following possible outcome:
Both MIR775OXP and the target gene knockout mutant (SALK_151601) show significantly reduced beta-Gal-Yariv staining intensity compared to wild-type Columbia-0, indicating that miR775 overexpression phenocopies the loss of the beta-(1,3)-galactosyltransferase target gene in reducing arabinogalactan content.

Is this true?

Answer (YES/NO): NO